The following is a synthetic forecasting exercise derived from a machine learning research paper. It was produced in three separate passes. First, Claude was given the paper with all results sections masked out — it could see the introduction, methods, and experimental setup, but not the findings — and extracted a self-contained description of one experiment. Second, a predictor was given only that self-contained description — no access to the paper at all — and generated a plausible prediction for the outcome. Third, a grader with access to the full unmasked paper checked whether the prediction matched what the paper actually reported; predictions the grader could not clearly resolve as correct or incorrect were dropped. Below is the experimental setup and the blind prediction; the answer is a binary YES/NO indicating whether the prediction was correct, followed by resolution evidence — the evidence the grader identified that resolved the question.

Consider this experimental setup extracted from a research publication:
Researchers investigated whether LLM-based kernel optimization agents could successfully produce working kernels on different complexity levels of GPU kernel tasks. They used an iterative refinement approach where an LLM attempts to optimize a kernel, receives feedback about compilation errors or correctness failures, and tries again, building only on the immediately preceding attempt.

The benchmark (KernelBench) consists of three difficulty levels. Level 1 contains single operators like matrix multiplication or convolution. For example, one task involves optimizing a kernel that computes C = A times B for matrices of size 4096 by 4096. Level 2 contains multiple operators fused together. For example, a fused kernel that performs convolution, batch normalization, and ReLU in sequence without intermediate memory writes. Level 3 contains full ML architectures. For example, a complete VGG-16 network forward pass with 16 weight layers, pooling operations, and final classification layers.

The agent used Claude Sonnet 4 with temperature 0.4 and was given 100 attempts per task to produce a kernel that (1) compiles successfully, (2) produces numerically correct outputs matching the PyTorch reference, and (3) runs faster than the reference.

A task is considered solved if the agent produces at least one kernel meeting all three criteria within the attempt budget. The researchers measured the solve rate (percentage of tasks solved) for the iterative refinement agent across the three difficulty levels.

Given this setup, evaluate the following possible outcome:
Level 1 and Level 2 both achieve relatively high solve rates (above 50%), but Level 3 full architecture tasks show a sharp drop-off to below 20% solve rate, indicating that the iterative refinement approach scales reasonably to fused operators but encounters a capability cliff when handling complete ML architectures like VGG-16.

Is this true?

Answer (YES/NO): NO